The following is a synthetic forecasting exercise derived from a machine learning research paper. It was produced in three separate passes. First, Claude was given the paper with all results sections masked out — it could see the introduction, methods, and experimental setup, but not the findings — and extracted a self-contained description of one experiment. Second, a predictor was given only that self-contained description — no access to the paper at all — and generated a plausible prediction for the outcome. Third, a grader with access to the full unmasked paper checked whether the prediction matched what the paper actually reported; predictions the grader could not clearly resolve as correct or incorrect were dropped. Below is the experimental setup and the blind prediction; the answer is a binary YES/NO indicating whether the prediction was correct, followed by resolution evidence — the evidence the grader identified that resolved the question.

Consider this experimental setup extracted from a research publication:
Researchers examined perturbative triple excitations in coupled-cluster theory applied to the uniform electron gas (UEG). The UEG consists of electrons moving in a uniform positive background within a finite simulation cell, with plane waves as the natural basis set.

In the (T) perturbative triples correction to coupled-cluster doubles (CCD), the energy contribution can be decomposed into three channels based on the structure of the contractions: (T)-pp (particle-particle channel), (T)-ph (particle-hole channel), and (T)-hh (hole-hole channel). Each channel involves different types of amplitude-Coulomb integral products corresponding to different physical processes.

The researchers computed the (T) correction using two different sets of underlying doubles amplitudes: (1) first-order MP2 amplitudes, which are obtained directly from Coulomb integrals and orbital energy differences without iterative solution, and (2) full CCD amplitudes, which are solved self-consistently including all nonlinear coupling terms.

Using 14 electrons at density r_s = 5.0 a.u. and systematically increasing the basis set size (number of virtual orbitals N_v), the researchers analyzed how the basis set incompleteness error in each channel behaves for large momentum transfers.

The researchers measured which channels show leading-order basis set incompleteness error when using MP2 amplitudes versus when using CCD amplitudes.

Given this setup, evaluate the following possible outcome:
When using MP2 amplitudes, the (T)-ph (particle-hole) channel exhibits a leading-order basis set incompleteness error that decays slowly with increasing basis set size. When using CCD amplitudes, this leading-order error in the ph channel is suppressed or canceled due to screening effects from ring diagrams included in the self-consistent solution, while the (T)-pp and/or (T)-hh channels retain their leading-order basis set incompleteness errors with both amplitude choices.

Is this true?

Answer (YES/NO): NO